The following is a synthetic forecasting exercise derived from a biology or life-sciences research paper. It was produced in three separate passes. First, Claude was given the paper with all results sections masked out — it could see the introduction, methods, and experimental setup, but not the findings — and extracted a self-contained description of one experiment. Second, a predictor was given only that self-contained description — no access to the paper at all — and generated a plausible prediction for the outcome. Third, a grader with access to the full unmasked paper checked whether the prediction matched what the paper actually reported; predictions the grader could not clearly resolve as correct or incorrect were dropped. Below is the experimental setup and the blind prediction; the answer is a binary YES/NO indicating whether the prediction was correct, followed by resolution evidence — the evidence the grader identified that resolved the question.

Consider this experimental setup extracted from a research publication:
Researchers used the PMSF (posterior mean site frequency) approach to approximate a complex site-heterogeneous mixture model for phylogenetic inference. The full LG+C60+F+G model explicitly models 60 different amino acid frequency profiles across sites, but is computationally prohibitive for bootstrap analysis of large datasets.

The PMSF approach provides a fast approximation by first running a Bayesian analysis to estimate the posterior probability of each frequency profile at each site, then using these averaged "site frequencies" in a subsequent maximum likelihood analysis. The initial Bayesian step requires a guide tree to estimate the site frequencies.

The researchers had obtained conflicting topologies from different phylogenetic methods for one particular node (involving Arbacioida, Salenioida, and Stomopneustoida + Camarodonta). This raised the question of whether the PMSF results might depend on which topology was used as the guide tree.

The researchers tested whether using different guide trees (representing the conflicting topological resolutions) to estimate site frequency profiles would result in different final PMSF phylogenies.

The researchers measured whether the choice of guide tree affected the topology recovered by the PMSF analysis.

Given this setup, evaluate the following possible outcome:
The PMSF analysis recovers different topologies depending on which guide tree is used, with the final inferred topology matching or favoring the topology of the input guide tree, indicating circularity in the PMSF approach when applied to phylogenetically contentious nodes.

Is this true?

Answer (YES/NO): NO